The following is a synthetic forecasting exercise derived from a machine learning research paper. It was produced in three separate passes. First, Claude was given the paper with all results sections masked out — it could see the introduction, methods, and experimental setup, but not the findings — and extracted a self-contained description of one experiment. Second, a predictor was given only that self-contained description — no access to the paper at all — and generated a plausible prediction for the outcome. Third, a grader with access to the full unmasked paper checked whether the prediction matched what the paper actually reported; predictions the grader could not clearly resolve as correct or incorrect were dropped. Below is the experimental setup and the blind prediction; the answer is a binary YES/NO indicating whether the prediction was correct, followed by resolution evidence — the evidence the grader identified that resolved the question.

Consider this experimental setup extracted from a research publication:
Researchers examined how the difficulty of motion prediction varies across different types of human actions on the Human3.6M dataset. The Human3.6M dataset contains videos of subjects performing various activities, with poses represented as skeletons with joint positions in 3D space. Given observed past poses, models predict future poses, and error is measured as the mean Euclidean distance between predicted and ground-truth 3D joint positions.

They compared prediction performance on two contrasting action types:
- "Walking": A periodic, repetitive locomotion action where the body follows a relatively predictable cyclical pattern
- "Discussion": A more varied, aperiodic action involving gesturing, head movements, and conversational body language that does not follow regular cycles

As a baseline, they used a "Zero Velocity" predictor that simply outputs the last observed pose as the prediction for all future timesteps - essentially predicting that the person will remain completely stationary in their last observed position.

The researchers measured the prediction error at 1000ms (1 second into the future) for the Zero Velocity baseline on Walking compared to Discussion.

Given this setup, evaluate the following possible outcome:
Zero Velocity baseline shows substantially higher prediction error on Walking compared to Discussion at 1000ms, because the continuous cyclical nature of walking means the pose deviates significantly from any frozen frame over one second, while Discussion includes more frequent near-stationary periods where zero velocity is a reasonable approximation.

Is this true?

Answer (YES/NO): NO